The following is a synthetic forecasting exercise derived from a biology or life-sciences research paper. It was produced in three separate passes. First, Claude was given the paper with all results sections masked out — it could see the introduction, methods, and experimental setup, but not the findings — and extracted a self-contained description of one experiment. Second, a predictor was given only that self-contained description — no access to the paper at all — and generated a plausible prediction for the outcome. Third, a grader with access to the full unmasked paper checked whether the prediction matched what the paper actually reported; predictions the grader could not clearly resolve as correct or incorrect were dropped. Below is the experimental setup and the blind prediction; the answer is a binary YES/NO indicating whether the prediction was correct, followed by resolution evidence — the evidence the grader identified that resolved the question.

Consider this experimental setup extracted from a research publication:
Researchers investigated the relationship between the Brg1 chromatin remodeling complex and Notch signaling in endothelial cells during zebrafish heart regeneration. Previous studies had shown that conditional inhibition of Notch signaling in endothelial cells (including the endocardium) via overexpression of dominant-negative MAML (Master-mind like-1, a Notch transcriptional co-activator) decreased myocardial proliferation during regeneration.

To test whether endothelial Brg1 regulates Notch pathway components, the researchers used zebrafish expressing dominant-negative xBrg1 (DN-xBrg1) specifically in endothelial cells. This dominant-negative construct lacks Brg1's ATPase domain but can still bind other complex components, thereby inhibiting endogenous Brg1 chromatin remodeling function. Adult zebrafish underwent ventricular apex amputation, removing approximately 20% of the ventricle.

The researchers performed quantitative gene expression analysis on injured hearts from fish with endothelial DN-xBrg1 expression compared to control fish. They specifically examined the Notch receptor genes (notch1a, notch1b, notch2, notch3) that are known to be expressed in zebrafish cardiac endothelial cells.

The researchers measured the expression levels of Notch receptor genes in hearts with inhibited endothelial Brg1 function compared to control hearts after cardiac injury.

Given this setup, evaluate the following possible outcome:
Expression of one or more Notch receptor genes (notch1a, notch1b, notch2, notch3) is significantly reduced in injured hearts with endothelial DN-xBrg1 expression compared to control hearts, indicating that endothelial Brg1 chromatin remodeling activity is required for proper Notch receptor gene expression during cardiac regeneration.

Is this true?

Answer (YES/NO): NO